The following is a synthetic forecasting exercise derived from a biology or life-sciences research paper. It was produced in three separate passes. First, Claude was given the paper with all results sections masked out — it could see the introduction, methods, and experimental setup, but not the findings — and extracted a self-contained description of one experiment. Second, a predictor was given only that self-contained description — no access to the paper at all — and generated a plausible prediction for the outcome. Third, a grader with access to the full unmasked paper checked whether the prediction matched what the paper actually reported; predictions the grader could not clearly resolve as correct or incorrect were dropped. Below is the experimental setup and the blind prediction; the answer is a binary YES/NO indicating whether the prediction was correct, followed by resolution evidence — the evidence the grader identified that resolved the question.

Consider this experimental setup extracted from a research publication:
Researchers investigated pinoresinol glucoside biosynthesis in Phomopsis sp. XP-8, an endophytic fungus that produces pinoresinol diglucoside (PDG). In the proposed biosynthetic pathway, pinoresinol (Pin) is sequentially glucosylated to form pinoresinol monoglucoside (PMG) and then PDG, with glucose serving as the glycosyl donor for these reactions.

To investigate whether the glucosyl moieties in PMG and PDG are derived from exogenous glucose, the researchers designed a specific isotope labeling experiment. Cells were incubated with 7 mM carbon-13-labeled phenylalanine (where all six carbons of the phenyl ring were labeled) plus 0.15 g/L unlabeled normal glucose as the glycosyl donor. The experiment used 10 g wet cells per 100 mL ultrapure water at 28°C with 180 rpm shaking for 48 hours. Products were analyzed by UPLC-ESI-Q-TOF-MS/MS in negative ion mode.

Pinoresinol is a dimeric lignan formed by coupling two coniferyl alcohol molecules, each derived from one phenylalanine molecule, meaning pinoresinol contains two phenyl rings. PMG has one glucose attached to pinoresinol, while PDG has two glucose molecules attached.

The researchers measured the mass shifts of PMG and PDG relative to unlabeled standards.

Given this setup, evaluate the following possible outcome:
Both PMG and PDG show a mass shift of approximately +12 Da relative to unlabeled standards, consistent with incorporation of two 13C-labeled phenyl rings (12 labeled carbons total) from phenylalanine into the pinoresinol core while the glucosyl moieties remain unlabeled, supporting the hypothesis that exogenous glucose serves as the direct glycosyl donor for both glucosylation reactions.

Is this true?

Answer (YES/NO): NO